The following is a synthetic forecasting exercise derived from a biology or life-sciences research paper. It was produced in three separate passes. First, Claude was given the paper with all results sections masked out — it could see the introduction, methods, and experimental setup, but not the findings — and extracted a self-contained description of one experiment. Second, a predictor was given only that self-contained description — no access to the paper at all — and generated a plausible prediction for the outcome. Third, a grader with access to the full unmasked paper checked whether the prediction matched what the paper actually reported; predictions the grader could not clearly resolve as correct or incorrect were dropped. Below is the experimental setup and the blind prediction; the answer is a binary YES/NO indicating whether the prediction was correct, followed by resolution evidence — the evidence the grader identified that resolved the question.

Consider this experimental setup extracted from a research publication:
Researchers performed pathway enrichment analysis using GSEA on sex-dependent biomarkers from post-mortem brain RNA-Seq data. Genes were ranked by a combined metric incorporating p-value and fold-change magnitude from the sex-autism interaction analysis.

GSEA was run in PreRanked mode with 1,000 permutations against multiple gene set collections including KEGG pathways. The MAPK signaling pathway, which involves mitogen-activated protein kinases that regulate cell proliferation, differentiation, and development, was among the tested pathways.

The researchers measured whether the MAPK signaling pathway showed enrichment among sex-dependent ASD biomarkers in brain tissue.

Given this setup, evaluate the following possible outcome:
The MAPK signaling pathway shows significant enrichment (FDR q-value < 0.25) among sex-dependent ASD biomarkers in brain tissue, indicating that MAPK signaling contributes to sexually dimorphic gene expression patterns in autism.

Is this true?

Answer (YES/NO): YES